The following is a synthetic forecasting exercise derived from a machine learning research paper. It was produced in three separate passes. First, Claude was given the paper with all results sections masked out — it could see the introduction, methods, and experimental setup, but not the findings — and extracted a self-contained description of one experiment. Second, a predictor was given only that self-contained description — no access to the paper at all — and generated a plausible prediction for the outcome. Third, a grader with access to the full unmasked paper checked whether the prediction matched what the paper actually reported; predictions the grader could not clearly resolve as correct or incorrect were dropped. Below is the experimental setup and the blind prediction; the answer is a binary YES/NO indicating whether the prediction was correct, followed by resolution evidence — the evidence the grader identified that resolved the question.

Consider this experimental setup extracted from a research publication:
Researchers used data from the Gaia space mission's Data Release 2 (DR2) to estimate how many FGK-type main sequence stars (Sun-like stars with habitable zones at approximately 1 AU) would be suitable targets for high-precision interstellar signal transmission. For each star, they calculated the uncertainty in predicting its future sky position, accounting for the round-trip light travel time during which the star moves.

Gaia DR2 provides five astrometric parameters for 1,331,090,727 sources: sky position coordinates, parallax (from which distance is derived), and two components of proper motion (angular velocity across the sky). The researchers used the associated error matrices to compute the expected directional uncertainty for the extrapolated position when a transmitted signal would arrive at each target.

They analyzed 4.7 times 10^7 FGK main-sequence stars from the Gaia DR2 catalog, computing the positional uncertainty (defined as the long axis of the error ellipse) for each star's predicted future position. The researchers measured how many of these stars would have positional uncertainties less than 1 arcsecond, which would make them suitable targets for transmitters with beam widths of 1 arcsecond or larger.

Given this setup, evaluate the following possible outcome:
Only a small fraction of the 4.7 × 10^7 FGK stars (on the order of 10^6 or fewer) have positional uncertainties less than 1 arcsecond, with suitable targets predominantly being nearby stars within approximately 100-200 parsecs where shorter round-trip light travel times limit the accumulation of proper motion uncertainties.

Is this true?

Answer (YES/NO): NO